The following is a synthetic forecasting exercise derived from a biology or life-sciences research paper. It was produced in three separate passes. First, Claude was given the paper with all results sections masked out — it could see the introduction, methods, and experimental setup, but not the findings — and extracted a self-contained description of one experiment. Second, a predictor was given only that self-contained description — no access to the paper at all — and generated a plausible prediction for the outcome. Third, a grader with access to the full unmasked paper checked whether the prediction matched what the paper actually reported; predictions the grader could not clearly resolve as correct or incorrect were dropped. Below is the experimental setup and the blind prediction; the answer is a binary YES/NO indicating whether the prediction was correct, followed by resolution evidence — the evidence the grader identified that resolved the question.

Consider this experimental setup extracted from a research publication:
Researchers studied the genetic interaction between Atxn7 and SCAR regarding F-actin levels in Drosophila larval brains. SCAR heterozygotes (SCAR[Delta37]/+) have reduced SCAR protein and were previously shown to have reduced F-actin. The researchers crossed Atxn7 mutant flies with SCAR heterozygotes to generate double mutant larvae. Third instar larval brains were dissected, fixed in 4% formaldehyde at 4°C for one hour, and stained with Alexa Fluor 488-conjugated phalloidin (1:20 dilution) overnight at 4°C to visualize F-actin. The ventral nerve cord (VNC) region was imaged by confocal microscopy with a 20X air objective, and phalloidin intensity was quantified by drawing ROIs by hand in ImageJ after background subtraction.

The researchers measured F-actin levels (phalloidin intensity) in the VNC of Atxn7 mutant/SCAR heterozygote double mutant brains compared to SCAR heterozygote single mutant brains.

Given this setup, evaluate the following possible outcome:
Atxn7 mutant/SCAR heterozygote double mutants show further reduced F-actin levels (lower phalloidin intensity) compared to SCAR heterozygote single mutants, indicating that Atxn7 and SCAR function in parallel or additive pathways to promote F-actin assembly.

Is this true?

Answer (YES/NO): NO